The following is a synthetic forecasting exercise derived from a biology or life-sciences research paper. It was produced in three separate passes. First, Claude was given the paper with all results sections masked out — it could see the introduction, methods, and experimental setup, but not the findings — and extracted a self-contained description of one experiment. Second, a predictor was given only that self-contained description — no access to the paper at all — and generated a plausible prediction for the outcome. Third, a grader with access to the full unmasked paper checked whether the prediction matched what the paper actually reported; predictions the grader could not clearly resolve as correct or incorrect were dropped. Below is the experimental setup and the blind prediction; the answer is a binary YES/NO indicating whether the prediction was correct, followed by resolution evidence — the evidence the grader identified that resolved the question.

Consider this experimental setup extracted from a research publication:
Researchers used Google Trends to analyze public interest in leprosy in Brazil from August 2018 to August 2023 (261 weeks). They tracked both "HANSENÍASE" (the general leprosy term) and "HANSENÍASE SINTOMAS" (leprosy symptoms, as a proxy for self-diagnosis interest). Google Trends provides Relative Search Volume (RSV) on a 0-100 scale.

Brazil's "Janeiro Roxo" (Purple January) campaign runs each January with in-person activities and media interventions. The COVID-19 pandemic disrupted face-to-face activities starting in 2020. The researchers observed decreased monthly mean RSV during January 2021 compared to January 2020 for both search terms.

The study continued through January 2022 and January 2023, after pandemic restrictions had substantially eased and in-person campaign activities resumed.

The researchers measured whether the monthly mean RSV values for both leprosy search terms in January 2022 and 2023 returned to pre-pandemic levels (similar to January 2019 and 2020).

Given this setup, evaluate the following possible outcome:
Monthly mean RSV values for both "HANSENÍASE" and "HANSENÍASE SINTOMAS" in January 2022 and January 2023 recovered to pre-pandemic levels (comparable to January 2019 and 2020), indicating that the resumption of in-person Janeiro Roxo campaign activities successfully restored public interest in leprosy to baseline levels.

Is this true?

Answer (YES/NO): YES